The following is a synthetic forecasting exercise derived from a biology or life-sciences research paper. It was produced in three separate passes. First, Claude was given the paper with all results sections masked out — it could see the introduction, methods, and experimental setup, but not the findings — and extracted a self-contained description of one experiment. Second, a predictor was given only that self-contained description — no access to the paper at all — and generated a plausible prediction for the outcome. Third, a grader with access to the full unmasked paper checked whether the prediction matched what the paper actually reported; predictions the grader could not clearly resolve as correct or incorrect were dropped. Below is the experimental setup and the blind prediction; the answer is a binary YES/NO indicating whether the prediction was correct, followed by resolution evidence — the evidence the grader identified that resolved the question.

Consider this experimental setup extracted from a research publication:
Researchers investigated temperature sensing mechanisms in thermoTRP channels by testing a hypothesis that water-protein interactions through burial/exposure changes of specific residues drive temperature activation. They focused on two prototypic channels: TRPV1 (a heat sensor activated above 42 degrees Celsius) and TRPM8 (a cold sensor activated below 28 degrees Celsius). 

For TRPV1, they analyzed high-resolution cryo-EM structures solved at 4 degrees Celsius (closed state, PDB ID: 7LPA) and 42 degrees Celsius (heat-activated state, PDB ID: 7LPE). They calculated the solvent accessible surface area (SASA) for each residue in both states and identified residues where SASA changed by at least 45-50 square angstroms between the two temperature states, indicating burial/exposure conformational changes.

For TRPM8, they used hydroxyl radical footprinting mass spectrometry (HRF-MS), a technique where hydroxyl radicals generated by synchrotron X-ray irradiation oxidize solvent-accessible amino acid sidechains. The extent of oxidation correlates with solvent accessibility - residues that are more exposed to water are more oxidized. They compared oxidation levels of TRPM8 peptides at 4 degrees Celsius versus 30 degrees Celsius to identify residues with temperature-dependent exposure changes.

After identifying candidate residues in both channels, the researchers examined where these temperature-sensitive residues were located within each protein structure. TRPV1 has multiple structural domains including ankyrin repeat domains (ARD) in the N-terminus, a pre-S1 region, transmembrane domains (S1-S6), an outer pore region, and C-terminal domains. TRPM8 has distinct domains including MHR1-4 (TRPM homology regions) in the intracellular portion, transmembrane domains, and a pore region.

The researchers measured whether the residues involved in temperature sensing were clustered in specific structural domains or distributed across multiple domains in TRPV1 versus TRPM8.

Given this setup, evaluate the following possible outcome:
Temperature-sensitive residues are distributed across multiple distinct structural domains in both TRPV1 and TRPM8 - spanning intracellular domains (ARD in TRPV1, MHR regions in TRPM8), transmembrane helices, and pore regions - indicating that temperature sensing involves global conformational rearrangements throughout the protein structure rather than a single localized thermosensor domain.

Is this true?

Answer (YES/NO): NO